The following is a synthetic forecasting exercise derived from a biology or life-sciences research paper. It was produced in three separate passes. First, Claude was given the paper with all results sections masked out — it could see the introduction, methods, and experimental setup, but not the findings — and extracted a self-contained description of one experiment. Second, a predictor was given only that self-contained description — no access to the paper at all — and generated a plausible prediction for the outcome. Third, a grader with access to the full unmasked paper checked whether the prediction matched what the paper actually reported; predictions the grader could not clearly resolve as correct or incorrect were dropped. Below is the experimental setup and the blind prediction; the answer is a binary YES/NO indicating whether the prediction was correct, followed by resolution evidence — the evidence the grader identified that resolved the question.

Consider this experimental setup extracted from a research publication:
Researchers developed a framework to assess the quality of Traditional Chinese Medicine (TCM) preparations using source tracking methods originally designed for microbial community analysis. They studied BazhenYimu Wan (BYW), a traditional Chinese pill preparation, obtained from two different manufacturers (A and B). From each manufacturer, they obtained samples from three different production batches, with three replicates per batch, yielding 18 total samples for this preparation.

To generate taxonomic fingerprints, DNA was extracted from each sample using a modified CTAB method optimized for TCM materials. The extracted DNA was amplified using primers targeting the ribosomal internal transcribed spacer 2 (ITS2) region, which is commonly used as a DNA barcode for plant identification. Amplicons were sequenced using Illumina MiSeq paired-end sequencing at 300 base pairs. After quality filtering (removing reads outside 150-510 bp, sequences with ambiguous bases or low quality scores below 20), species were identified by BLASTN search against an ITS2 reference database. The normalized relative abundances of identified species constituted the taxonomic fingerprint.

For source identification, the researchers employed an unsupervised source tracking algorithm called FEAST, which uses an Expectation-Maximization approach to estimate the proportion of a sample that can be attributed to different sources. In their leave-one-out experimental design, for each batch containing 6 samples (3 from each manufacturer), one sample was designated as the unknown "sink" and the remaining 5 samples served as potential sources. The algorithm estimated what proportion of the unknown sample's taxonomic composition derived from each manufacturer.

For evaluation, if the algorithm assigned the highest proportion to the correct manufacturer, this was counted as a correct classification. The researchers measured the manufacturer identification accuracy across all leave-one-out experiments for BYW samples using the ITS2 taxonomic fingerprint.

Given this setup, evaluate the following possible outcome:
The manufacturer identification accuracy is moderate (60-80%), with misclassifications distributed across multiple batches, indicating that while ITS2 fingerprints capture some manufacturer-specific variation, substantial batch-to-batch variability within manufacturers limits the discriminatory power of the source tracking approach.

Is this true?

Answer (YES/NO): YES